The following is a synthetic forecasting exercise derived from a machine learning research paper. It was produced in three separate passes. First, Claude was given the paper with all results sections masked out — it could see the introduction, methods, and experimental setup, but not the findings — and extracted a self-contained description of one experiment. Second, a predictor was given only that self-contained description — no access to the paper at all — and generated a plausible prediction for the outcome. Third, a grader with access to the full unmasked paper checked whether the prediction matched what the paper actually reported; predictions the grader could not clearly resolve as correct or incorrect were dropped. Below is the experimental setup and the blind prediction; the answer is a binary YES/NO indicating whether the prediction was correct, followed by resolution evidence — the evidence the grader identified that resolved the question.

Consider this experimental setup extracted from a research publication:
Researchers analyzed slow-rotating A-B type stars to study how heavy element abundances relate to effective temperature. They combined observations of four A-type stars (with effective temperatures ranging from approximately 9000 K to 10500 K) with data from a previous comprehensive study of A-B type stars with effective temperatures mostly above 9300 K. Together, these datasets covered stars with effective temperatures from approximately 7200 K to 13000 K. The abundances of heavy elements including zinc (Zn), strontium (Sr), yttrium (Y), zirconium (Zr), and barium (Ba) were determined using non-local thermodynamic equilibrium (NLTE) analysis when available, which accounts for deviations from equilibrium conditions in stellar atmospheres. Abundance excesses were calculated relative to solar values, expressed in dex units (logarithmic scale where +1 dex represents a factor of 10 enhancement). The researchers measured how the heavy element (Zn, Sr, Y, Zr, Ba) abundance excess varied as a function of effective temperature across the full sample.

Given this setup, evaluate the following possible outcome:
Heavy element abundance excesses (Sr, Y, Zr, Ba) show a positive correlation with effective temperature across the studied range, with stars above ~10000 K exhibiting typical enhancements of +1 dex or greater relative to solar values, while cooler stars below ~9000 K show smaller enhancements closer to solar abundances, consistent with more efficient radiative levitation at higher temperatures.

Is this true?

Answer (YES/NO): NO